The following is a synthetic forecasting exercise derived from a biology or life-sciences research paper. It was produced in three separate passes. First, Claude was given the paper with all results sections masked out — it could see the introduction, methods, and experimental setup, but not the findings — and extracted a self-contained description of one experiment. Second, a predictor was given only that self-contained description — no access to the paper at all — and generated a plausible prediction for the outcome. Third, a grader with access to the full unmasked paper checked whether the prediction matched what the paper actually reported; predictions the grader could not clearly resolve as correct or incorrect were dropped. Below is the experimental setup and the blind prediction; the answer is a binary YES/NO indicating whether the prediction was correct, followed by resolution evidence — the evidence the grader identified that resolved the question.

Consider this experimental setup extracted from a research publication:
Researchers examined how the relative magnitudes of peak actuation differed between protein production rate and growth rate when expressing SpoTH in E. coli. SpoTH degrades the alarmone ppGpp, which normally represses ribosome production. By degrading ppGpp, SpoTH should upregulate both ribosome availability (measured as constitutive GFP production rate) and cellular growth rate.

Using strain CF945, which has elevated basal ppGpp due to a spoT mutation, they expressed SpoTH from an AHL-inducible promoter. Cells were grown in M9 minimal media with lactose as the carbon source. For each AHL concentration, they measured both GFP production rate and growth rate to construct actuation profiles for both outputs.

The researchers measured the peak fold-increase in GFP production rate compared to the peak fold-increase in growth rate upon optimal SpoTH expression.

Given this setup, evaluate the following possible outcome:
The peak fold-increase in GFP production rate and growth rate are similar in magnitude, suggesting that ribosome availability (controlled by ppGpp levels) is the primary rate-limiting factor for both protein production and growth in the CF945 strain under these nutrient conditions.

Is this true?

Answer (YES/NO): NO